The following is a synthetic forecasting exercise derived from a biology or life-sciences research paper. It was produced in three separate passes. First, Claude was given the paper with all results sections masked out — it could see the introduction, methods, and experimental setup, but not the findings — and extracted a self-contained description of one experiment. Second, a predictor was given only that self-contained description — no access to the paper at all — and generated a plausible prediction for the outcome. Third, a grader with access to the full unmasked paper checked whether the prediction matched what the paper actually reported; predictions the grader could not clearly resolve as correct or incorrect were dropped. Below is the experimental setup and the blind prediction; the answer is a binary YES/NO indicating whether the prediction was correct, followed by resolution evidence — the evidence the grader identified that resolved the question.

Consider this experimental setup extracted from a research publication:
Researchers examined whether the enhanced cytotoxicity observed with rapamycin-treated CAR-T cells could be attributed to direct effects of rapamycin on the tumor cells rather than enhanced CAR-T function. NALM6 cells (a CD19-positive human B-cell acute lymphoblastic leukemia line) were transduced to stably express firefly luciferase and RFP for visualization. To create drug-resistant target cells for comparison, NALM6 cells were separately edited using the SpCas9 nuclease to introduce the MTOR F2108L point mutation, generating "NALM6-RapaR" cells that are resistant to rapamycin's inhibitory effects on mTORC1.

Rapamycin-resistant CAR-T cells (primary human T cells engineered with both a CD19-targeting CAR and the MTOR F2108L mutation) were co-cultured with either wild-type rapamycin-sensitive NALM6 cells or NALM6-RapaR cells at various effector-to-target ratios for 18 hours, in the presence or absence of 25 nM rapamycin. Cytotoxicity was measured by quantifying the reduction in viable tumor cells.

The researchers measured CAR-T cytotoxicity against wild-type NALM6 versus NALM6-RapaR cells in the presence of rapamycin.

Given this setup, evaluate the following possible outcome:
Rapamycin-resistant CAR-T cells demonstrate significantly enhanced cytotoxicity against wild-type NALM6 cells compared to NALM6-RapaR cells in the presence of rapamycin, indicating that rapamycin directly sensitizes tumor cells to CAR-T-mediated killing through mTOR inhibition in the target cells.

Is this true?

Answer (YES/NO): YES